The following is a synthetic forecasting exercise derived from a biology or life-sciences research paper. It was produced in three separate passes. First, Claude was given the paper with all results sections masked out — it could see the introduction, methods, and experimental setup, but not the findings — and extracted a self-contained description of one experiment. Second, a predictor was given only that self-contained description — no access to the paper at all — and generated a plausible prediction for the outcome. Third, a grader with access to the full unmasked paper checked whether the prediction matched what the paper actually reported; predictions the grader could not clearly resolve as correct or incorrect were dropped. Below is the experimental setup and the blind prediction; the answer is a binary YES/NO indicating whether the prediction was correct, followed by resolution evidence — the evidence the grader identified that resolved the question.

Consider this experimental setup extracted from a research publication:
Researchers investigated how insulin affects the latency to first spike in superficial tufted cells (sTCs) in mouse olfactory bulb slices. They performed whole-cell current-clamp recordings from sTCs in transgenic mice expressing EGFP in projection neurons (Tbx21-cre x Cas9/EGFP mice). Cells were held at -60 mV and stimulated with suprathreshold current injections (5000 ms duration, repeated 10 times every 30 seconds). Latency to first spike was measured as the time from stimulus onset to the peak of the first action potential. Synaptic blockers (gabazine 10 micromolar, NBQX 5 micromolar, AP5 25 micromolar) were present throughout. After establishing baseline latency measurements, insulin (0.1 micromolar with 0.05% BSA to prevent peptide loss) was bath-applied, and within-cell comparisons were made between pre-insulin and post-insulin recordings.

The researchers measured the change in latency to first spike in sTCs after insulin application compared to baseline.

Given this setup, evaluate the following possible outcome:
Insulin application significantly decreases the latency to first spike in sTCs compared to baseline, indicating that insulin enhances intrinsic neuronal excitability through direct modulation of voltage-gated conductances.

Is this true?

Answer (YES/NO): YES